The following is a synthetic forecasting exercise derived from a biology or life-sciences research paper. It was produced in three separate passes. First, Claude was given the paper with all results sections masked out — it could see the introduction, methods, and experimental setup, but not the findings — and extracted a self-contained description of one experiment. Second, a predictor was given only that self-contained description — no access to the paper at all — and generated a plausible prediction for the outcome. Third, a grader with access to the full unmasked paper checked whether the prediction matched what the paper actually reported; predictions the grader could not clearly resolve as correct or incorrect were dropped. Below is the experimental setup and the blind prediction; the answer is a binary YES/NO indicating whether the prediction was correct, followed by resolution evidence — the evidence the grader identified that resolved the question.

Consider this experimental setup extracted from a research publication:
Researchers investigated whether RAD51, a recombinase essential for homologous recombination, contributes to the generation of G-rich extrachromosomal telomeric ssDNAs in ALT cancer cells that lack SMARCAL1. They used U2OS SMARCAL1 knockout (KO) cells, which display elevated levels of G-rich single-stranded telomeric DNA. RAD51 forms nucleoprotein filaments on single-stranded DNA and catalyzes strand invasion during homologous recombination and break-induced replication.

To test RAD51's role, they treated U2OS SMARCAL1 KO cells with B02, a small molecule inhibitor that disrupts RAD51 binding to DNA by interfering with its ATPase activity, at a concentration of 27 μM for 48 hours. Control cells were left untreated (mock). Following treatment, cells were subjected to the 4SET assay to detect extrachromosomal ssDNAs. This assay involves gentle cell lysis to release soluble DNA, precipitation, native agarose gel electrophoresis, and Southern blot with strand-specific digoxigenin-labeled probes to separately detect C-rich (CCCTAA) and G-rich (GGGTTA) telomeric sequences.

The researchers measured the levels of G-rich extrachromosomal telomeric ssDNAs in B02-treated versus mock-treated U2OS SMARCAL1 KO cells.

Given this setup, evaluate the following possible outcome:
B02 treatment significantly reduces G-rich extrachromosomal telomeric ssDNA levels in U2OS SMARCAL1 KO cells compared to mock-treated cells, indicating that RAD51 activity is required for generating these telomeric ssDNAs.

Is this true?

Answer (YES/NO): YES